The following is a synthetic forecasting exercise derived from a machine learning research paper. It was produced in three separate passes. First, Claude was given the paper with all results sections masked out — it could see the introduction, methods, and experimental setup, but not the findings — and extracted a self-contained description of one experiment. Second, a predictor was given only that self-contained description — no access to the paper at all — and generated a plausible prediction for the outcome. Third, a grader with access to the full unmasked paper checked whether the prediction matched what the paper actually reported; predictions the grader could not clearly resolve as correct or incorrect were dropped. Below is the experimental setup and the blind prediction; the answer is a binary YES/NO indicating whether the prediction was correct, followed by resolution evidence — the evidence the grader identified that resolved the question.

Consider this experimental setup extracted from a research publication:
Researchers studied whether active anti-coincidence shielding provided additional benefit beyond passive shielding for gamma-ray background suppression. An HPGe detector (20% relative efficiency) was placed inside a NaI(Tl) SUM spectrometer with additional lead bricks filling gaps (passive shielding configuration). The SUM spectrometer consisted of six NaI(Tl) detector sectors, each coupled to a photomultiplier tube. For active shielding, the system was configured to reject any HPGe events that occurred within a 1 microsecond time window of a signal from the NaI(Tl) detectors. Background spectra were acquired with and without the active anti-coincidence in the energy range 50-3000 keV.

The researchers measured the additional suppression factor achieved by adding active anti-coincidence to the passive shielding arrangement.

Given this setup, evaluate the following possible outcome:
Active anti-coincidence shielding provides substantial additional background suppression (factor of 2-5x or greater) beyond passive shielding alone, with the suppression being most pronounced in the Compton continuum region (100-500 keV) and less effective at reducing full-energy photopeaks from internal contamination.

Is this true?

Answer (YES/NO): NO